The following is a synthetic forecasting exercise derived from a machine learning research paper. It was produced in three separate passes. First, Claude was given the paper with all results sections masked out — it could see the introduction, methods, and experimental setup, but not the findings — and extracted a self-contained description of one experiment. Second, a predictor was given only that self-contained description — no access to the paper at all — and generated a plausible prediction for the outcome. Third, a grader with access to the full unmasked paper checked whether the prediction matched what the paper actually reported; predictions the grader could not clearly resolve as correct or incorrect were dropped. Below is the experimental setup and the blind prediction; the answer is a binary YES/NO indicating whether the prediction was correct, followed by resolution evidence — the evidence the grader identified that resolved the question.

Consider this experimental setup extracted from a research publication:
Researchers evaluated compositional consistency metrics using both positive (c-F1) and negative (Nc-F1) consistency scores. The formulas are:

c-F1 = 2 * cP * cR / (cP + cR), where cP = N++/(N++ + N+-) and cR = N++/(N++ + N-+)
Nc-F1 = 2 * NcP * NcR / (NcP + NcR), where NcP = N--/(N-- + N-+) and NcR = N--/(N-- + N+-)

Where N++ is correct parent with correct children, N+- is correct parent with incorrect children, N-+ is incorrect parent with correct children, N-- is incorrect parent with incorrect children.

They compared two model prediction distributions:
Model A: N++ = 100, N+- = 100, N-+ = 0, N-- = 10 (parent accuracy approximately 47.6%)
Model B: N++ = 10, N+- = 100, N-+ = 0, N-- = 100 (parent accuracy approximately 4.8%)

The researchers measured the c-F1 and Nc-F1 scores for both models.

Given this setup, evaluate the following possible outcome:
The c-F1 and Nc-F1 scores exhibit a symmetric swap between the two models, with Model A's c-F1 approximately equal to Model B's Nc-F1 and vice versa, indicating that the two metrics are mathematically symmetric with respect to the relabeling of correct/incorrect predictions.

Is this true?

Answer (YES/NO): YES